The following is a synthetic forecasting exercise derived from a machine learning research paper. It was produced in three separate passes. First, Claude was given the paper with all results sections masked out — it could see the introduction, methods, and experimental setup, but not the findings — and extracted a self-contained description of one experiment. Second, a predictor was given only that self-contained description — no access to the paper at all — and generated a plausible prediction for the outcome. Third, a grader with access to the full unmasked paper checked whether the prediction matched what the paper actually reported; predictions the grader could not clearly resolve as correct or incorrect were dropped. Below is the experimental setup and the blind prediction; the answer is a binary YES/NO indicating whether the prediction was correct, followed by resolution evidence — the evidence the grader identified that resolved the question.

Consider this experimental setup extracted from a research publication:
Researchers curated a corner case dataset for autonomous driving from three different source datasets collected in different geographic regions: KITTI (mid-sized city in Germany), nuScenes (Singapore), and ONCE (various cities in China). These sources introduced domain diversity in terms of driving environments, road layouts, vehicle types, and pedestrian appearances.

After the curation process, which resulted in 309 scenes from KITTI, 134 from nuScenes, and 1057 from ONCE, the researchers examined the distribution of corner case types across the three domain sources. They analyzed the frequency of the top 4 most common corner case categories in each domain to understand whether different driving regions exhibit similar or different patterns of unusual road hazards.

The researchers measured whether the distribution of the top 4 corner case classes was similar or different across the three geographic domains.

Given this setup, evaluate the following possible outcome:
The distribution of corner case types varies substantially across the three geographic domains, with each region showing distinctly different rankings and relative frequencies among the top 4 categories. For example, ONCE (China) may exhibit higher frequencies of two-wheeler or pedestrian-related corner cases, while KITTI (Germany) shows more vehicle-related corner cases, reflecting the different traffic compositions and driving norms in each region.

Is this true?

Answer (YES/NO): YES